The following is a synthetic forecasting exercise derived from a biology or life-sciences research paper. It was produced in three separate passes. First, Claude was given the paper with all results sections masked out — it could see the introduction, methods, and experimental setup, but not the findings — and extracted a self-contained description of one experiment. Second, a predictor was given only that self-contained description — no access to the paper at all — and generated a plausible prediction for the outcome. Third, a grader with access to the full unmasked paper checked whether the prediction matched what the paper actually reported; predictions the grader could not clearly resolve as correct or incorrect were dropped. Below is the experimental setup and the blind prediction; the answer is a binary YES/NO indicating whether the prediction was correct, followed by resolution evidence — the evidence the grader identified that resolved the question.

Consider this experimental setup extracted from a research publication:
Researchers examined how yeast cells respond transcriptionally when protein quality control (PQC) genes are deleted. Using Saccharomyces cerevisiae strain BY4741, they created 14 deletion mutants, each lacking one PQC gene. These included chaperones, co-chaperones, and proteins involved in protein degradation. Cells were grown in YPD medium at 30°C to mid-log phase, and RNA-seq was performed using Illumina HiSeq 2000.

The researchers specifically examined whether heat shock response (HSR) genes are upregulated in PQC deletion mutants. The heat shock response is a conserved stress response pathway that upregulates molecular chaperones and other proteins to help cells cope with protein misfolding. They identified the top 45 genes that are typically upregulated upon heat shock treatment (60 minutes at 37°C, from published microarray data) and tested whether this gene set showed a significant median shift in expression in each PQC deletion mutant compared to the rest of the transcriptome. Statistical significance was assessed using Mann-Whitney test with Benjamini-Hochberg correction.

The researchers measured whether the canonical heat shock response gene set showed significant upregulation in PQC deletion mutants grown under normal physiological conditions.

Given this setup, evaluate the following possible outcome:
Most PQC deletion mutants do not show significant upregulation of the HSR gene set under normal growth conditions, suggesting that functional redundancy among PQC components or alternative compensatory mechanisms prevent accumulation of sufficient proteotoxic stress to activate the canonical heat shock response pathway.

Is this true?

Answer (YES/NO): YES